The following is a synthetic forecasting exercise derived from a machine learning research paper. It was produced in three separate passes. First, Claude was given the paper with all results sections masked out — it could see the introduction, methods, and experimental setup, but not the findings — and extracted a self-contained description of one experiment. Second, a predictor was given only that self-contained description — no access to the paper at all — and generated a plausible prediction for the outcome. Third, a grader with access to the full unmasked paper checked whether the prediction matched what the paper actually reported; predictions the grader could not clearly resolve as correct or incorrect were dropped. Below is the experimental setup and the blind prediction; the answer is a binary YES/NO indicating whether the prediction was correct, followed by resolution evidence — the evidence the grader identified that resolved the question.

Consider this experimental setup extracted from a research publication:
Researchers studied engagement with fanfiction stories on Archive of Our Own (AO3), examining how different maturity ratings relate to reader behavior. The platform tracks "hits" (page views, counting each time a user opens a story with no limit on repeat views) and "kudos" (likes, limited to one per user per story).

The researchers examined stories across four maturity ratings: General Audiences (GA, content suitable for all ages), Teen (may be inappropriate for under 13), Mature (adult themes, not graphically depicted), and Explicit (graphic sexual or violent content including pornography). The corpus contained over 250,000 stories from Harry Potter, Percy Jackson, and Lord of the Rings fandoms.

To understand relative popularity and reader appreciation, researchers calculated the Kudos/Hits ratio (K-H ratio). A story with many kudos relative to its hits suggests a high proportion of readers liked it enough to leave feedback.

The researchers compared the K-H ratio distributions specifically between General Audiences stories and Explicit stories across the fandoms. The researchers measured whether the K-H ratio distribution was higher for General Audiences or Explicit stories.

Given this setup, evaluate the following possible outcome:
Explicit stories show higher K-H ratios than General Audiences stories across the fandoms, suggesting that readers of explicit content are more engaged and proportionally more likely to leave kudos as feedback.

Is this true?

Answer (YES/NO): NO